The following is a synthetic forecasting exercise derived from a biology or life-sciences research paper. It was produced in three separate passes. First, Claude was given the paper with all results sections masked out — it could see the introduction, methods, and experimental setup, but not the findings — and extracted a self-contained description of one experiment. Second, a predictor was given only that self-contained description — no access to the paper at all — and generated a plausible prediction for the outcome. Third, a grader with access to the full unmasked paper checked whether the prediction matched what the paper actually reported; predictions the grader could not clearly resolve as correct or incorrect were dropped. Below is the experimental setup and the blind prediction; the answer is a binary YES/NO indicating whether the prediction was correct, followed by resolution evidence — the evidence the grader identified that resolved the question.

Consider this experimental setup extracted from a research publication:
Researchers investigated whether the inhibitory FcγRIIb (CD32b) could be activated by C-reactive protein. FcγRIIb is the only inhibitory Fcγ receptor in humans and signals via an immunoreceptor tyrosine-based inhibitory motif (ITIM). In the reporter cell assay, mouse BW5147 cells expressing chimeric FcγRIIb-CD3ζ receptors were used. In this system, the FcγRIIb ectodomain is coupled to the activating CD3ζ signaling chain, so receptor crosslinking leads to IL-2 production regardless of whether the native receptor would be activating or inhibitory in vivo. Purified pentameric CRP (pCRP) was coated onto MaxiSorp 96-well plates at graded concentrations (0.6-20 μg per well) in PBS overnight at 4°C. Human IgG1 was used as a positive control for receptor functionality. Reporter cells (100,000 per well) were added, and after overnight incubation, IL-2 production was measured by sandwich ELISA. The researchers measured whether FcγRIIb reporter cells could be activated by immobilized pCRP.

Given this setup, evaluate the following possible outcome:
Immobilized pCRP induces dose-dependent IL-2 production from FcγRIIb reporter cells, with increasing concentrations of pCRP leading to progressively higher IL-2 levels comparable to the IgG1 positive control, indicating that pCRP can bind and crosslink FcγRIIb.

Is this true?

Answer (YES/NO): NO